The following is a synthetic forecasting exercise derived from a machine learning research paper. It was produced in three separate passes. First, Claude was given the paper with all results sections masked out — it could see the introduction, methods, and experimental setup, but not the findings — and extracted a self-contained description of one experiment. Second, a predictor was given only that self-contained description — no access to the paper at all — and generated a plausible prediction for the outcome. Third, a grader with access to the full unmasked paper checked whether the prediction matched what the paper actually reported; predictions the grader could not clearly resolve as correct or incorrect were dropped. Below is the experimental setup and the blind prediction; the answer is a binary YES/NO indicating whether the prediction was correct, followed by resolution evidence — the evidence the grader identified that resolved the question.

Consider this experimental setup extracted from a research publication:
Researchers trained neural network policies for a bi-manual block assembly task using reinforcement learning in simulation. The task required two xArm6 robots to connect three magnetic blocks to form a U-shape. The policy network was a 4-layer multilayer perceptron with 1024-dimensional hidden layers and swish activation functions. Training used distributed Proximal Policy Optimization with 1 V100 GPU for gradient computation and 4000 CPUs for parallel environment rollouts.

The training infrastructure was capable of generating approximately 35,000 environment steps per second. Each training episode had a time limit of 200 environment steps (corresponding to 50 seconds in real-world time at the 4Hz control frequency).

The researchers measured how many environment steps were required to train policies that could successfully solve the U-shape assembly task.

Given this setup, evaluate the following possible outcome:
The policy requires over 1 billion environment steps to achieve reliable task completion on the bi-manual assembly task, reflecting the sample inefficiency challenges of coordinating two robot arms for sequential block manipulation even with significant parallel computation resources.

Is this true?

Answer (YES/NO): YES